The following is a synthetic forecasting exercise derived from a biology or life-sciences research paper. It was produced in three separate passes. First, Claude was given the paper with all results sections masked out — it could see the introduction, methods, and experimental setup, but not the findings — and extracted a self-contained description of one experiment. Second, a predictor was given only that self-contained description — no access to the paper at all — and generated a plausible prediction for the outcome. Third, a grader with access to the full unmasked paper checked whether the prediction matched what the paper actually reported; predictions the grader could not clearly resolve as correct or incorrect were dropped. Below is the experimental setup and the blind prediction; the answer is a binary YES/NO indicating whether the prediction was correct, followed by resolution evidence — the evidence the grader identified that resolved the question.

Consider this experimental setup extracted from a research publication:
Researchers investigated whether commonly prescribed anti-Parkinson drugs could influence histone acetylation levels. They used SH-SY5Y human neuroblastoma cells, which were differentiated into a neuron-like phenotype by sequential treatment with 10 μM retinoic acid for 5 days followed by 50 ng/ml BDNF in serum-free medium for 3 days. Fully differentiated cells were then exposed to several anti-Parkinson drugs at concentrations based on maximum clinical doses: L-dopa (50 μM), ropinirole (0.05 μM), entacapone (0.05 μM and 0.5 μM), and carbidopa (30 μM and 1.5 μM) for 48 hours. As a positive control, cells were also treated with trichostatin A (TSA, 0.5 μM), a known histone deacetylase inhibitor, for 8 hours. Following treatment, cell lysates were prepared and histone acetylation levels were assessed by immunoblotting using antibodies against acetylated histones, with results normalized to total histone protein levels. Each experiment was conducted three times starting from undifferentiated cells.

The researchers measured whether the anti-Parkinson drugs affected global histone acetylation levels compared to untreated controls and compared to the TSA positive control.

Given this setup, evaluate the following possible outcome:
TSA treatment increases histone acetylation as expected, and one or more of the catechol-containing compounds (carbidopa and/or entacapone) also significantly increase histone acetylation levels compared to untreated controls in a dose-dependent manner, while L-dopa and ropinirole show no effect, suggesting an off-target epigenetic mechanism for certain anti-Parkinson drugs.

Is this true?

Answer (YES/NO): NO